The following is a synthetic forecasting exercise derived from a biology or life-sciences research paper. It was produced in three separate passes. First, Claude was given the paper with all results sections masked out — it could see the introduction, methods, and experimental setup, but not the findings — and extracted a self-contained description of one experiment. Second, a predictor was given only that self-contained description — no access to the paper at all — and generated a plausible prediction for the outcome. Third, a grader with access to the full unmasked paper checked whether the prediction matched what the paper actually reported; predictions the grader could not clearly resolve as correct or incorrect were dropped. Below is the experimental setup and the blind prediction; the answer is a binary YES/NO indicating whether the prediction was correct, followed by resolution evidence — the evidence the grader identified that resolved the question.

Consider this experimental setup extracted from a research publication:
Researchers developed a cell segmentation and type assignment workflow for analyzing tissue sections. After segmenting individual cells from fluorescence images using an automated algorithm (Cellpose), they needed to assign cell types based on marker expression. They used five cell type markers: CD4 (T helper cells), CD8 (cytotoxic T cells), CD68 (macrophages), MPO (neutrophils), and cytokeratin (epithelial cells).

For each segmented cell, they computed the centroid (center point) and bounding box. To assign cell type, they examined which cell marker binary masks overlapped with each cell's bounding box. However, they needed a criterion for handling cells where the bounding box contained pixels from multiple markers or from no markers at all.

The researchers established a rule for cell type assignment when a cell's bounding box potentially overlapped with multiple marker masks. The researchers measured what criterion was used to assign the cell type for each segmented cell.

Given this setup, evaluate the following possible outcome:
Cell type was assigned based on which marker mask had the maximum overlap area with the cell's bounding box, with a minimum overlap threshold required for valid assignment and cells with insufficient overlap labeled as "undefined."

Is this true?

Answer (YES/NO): NO